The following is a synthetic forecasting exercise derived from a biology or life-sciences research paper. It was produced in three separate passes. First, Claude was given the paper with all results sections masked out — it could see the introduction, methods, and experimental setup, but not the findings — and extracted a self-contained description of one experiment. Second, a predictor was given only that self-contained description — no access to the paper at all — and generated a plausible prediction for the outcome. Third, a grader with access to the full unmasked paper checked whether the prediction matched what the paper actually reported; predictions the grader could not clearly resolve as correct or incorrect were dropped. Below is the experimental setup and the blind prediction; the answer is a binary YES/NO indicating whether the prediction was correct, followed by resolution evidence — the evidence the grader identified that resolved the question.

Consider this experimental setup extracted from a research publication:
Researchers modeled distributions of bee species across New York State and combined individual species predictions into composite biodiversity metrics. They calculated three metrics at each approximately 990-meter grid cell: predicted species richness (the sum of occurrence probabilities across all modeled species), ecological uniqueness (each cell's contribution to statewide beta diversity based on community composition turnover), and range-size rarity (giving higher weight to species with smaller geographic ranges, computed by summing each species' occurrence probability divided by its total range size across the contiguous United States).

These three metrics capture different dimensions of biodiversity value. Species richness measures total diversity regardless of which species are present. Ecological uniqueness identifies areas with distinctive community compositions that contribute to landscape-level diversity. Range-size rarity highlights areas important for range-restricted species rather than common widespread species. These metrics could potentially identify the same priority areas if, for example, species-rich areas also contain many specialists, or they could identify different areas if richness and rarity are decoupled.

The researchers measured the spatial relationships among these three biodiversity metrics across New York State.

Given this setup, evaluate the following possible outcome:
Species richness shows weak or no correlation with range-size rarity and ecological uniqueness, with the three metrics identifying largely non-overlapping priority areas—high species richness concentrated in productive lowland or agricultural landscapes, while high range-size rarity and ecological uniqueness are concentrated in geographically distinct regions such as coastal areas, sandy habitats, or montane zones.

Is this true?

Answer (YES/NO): NO